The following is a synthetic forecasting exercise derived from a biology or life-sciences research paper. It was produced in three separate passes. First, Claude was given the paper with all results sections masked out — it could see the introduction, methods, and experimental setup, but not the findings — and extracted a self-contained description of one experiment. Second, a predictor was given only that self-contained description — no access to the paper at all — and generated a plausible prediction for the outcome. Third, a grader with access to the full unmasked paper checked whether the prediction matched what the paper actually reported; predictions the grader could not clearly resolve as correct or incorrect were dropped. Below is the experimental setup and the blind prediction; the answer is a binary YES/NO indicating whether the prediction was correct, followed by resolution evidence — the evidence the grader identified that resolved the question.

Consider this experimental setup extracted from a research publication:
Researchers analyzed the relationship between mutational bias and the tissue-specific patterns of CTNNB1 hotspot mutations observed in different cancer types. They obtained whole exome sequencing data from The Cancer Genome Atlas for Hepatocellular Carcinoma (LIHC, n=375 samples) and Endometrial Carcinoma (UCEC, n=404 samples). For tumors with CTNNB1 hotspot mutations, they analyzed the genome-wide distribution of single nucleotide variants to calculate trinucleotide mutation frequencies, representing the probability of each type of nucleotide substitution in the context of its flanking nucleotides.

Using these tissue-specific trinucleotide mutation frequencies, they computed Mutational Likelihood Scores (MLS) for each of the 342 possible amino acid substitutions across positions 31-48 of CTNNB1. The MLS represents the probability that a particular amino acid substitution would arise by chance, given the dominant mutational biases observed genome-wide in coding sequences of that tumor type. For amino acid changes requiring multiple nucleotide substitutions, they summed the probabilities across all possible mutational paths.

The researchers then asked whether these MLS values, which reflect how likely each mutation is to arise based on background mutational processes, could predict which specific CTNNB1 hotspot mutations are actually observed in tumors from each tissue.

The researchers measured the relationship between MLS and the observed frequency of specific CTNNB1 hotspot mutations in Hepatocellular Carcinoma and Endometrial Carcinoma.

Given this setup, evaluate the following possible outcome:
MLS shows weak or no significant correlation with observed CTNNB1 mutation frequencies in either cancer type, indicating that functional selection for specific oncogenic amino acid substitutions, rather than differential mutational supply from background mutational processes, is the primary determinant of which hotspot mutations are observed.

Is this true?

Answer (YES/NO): YES